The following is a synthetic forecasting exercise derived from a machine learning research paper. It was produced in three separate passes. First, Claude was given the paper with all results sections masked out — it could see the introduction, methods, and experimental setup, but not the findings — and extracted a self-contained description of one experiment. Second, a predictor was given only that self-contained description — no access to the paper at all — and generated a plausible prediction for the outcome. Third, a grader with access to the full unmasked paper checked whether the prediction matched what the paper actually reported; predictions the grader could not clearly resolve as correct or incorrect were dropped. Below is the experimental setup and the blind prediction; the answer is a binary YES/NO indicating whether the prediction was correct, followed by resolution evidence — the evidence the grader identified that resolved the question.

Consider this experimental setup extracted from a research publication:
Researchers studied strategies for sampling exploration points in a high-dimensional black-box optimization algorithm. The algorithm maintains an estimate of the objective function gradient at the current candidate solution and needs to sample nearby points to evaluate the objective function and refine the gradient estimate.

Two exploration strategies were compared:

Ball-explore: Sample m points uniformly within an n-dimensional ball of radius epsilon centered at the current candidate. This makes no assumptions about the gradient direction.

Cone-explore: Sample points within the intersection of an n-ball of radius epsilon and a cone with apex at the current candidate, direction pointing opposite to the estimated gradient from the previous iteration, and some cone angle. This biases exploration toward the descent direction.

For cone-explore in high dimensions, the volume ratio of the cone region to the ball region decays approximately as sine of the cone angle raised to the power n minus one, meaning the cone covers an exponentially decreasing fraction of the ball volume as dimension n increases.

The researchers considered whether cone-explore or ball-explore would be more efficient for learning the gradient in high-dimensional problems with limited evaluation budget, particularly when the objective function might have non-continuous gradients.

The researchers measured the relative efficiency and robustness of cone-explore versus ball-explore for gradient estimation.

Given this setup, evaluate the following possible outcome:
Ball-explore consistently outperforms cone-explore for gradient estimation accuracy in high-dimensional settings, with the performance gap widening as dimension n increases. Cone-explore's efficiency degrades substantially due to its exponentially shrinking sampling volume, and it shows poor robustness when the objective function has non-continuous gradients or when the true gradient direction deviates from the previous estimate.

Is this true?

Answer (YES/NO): NO